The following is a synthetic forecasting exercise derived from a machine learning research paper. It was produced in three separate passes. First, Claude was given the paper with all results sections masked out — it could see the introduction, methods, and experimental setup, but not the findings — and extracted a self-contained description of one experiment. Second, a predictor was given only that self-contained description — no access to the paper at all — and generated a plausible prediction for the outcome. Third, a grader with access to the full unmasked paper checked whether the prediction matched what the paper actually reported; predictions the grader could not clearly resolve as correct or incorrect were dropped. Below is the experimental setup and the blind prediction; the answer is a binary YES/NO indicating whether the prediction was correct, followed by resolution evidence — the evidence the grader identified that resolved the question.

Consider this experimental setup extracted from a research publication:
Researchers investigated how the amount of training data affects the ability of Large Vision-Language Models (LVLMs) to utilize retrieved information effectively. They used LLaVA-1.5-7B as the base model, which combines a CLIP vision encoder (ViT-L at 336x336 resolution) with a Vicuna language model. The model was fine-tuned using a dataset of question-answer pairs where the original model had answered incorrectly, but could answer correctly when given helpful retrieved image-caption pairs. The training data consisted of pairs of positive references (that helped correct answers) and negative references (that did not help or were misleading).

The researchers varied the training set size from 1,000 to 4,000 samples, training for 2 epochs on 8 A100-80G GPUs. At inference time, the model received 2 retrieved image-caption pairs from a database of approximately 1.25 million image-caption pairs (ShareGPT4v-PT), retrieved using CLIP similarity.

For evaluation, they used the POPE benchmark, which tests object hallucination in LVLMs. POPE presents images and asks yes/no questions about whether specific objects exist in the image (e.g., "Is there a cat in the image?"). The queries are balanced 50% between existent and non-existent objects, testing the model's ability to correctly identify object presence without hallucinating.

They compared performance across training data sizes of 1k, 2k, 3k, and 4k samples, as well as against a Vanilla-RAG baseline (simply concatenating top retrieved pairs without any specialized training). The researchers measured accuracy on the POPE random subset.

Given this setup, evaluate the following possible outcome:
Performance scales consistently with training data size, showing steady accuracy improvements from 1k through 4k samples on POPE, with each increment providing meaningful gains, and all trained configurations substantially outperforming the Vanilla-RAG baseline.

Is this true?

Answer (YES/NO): NO